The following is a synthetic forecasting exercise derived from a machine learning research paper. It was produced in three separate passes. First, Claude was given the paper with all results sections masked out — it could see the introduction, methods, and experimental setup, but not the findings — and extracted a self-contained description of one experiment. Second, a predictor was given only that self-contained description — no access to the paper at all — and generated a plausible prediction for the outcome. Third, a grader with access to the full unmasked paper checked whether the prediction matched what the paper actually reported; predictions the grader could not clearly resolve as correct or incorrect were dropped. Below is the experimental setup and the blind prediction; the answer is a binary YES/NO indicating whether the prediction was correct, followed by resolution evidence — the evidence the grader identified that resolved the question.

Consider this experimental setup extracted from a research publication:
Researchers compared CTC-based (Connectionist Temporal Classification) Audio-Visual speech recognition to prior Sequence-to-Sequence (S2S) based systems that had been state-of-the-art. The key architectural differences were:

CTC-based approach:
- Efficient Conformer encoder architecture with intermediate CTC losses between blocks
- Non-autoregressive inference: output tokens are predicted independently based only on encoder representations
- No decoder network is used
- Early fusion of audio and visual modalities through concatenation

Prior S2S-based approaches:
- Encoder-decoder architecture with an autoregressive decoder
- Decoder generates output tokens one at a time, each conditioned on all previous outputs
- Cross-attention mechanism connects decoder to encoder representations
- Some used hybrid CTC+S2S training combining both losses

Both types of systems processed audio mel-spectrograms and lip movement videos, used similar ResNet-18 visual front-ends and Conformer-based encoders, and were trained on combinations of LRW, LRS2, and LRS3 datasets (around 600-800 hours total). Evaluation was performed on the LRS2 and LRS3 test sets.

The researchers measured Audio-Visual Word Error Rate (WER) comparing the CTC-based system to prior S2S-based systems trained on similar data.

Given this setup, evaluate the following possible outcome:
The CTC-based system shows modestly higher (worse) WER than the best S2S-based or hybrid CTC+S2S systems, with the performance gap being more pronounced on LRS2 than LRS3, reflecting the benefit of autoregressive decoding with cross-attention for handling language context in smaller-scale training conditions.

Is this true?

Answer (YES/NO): NO